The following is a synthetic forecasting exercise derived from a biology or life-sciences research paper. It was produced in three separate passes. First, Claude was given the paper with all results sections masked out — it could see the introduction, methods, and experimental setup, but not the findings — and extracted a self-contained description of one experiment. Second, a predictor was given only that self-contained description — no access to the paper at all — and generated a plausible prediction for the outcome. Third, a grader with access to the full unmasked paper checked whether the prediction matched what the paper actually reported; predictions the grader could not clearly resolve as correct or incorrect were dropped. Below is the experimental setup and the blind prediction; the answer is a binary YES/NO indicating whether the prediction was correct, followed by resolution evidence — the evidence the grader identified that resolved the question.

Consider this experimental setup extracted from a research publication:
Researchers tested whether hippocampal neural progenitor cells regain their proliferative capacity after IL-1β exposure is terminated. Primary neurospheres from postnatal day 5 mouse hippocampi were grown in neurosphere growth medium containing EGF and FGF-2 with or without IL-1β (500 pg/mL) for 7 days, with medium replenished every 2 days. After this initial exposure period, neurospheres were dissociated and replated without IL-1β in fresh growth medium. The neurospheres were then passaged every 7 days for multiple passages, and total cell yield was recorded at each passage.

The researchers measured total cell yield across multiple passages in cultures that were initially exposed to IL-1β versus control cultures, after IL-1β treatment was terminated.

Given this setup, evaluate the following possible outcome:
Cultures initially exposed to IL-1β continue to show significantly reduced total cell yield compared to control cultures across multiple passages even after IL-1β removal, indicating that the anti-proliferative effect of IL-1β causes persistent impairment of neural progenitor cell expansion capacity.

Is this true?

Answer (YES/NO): NO